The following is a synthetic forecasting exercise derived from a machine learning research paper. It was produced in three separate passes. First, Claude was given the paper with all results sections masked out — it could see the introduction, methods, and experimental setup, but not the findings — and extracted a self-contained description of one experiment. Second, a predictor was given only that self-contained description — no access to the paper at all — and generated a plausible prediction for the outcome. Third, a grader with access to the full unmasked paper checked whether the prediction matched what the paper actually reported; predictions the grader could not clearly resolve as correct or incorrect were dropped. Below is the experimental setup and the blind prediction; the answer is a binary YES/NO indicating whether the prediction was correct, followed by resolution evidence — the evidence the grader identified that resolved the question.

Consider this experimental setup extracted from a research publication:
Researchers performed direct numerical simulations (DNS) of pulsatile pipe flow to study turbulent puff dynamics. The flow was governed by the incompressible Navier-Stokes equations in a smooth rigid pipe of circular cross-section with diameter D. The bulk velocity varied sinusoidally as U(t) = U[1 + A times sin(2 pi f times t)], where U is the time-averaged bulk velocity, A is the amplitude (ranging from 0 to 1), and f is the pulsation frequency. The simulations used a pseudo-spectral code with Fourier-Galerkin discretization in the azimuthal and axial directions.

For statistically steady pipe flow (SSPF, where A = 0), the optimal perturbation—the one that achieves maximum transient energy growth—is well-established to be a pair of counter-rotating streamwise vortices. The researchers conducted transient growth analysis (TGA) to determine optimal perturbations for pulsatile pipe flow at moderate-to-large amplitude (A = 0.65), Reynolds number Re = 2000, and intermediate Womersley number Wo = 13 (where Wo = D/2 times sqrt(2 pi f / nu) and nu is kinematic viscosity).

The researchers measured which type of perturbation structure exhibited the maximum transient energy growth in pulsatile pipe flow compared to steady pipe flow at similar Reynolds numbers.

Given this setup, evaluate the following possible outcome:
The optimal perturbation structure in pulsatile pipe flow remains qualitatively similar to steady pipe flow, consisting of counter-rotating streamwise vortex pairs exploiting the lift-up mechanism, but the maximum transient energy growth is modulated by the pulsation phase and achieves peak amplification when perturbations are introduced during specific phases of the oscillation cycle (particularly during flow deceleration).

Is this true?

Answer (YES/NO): NO